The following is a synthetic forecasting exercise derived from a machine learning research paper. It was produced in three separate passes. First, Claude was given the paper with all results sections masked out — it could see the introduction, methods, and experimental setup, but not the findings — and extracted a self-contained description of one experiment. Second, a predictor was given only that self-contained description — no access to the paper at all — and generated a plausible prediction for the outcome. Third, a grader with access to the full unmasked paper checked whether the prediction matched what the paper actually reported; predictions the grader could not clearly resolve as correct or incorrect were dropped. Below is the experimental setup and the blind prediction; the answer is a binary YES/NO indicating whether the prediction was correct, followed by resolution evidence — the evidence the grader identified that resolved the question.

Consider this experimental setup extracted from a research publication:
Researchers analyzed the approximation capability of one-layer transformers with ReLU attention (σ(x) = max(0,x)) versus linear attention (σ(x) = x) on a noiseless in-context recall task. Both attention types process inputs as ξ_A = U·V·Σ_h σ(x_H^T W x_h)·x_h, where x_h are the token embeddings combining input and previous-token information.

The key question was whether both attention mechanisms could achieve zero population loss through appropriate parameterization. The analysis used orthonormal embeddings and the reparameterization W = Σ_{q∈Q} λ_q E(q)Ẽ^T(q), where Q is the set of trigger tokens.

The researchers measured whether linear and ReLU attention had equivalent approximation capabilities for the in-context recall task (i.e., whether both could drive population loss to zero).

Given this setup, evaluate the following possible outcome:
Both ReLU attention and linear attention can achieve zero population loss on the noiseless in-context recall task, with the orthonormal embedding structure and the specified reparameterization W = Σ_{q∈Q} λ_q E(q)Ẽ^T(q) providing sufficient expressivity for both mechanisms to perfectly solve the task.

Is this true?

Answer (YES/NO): YES